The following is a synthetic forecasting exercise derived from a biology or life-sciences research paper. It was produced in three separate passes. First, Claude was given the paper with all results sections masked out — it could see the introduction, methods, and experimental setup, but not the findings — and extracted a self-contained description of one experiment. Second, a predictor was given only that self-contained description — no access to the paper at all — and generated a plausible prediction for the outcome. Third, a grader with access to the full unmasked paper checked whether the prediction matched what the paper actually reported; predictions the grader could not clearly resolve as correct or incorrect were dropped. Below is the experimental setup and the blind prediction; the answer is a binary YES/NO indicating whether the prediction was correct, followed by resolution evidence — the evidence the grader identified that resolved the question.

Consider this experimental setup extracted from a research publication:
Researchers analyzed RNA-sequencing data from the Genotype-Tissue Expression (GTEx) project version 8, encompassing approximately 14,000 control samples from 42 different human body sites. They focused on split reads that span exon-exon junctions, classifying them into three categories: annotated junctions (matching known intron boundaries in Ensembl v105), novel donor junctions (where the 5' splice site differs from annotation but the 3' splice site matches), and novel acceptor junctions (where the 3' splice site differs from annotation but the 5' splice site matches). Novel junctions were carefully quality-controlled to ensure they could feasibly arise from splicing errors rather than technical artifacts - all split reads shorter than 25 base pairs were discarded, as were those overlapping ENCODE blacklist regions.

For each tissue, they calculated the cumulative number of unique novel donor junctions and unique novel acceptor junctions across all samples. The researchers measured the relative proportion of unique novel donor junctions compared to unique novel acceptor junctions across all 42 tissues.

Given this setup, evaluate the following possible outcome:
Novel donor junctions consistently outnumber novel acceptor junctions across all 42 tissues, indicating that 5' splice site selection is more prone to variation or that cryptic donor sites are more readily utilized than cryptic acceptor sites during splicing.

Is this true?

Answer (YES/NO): NO